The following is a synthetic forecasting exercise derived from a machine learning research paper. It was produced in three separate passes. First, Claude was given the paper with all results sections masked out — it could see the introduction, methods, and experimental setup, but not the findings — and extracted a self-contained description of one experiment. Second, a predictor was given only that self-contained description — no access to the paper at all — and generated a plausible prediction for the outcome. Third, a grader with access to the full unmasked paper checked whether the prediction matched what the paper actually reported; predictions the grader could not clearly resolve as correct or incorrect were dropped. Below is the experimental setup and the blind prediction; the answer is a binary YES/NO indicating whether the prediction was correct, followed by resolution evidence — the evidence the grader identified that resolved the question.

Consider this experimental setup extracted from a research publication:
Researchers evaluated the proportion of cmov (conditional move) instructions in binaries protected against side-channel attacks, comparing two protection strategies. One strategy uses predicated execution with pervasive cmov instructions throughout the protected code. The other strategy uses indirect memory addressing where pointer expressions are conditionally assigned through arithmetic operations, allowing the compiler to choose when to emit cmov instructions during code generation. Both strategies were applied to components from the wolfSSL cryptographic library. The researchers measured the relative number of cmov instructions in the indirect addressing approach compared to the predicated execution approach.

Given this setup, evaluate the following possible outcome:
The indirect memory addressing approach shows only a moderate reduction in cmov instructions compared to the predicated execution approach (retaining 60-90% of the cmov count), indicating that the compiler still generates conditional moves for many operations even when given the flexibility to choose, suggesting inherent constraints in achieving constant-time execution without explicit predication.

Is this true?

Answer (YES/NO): NO